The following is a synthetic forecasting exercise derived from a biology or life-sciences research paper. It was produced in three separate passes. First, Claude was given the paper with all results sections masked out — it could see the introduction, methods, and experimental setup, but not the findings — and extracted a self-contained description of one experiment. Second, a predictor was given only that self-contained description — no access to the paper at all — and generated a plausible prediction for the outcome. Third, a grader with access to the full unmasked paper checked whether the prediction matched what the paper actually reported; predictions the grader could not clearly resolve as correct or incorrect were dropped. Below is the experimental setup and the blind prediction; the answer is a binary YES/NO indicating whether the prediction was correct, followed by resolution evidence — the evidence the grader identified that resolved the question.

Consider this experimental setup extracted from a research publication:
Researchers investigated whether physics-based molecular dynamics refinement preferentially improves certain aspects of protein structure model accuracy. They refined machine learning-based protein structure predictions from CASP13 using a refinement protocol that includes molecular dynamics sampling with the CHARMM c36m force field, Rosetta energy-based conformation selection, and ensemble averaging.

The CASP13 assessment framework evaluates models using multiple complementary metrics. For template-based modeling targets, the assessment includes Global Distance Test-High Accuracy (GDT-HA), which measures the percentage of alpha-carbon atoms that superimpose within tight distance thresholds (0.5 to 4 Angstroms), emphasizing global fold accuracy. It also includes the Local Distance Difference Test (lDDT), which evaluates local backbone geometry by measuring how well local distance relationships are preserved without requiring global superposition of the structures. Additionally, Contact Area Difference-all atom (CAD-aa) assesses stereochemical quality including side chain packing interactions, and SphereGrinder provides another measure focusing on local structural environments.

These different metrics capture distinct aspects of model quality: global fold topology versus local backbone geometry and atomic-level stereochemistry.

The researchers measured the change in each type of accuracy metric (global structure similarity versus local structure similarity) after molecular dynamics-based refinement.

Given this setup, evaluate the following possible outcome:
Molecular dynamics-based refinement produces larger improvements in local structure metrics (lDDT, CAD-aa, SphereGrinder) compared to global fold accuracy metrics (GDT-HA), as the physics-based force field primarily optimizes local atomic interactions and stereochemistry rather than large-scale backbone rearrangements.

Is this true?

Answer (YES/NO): NO